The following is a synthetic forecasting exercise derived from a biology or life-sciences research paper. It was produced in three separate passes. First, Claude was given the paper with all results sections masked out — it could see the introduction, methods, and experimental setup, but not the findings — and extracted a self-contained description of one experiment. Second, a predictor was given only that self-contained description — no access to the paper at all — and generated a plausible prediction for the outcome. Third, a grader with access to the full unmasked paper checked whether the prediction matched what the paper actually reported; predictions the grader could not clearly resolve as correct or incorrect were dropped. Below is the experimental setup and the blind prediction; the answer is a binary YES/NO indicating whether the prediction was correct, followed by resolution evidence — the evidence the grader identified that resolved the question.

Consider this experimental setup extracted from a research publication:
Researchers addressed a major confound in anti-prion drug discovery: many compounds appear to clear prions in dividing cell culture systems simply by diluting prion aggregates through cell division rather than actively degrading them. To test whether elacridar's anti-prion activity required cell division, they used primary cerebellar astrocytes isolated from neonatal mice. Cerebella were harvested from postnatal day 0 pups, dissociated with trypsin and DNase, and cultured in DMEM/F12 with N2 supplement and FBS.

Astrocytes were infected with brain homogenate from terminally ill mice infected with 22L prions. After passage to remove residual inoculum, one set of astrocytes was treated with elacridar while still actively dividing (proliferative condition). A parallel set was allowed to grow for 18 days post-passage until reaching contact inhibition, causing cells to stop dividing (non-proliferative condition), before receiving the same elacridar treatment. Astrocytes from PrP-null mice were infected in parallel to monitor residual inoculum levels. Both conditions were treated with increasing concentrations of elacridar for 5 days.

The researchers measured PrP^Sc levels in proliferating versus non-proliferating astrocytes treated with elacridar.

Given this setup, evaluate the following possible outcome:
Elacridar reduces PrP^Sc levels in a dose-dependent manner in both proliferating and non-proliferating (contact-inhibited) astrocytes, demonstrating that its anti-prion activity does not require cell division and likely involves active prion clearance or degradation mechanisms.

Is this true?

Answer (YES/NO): NO